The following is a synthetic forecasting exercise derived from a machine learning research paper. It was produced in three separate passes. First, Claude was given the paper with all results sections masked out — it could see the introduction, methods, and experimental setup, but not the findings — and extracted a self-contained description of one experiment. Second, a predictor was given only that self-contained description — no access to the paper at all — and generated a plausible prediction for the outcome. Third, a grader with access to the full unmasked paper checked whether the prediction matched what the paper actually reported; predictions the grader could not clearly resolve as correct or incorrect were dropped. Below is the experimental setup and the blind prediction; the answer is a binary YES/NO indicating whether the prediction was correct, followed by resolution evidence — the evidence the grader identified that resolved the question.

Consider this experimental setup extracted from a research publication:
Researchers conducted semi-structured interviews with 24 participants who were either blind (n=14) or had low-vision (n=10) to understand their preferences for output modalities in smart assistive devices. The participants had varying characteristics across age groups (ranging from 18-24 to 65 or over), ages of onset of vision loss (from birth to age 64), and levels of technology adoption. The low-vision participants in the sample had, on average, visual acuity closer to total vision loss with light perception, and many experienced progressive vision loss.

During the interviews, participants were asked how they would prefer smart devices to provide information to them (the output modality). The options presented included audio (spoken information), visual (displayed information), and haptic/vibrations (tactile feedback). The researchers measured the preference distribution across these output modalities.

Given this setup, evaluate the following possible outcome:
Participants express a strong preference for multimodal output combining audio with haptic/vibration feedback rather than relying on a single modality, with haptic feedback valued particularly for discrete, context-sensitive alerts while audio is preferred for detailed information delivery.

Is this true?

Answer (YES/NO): NO